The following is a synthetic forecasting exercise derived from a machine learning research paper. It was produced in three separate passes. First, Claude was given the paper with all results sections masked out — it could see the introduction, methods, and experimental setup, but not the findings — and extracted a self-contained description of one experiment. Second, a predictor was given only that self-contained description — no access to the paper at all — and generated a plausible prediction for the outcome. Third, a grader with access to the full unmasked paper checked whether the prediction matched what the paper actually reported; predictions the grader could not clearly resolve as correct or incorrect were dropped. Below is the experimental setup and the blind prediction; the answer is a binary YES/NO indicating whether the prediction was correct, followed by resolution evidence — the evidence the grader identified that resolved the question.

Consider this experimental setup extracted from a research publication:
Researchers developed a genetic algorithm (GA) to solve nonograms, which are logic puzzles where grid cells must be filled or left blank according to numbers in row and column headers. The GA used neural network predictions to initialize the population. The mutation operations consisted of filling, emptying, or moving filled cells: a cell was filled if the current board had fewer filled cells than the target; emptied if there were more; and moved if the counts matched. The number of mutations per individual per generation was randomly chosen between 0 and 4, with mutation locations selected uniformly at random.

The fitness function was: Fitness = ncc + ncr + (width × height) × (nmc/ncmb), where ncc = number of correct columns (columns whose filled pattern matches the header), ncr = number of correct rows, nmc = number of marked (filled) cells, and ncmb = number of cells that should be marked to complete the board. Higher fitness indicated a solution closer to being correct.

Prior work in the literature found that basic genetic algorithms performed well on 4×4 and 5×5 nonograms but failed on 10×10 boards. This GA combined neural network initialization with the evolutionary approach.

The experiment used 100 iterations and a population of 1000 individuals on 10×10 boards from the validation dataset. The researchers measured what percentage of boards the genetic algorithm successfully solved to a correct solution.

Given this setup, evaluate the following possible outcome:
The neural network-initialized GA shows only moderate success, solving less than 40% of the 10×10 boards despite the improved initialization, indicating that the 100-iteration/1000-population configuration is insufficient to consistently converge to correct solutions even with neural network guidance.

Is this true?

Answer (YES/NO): YES